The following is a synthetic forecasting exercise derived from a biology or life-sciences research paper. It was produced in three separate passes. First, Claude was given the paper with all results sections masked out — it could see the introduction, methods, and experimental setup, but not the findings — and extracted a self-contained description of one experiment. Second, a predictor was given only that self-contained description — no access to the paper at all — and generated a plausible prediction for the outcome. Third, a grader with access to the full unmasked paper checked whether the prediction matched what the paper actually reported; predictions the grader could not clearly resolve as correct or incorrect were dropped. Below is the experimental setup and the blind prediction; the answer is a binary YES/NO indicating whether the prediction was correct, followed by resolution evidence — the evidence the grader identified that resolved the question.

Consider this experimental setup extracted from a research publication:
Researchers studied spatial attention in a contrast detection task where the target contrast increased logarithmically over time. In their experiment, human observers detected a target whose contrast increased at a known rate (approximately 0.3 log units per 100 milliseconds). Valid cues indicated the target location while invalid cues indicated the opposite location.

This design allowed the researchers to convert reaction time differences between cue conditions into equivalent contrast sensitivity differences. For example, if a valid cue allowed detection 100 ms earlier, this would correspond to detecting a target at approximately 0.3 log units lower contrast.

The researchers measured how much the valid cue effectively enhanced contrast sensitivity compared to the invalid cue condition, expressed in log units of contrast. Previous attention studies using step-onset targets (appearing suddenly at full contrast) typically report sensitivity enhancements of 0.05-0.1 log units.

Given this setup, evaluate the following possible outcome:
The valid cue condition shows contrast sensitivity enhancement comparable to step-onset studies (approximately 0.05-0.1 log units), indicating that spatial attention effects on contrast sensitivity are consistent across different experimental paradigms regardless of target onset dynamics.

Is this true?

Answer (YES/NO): NO